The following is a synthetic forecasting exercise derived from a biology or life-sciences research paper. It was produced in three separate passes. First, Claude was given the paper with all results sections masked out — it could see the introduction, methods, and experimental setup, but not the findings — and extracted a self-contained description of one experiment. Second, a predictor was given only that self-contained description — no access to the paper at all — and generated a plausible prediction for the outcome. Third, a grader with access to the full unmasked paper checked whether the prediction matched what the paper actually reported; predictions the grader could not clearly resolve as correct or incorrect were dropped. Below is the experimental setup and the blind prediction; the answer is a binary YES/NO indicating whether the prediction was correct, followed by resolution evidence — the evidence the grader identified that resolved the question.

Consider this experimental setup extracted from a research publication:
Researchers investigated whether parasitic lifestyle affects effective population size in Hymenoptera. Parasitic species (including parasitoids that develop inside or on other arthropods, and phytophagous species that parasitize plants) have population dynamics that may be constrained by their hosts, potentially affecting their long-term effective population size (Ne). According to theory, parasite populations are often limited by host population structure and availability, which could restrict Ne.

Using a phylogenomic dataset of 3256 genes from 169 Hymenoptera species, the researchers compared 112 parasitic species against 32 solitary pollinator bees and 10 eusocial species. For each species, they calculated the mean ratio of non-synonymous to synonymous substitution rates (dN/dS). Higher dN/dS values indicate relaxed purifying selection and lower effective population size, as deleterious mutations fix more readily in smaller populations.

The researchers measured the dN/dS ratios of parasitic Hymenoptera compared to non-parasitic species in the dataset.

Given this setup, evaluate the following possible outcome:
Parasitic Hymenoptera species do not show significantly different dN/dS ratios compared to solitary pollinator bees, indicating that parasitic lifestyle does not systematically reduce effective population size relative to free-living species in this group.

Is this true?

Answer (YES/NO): NO